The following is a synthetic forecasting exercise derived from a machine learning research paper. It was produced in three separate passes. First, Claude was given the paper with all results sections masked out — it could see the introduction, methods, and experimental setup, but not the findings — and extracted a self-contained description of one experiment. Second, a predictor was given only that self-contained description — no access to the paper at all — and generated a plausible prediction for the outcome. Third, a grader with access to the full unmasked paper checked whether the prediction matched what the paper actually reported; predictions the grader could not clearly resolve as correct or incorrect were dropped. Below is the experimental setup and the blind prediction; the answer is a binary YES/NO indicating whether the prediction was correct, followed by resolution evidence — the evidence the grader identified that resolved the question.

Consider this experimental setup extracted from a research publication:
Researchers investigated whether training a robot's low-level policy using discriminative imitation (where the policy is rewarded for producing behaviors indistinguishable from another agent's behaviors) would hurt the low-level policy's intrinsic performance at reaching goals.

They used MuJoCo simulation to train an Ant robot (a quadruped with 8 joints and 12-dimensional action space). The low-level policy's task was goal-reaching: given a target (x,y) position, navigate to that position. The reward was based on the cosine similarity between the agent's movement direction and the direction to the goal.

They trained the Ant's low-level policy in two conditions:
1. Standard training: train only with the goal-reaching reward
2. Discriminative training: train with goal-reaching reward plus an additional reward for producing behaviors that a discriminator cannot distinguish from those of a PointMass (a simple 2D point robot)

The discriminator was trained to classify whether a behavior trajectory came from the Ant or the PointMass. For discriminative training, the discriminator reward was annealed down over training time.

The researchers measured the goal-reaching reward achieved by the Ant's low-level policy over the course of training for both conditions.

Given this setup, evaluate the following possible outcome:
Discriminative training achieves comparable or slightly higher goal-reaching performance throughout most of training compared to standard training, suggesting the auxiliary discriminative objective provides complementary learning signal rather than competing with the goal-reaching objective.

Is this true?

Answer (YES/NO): NO